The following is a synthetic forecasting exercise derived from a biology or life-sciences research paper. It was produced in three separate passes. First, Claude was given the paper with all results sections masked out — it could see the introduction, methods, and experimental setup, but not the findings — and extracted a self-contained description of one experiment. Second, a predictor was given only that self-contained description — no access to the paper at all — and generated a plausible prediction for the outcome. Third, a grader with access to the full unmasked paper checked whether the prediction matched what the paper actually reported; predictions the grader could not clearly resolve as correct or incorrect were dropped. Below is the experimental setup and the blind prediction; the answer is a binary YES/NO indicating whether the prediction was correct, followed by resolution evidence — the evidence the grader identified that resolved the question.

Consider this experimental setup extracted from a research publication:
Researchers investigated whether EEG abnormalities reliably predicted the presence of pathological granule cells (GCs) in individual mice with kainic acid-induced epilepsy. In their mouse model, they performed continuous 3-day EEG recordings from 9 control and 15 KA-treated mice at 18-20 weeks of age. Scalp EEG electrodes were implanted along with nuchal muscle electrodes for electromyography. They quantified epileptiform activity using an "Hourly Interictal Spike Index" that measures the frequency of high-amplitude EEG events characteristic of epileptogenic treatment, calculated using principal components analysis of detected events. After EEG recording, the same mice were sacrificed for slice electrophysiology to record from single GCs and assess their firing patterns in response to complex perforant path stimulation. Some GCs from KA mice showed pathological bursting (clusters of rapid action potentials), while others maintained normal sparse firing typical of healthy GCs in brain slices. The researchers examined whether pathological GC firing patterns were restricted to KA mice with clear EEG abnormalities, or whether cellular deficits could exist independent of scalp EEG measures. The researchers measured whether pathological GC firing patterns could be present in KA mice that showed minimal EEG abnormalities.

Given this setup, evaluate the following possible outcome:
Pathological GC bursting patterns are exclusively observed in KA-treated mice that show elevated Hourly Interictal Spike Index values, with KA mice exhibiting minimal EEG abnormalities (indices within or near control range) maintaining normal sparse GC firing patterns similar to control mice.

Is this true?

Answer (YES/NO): NO